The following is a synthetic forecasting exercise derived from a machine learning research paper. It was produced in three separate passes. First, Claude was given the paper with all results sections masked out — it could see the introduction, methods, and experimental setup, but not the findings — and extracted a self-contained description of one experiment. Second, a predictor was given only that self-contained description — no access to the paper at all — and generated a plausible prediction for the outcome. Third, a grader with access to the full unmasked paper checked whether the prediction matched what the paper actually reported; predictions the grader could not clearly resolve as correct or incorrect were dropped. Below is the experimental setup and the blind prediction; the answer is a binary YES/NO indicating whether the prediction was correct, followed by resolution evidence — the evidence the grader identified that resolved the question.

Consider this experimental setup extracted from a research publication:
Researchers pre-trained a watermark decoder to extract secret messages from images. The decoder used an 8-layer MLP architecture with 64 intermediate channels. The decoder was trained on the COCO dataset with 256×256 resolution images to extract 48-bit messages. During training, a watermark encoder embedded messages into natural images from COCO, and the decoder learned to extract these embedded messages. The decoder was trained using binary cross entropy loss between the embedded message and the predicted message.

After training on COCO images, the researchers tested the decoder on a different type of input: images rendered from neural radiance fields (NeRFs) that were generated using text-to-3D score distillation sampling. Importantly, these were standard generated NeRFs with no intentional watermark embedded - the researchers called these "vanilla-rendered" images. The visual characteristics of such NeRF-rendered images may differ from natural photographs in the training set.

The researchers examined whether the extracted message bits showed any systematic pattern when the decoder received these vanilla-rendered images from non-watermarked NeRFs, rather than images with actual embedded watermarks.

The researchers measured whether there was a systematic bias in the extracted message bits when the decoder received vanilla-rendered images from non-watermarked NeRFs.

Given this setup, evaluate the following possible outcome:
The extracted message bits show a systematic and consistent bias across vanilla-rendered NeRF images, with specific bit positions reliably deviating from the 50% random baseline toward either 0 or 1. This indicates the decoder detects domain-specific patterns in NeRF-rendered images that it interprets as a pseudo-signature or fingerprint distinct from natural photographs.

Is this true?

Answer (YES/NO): NO